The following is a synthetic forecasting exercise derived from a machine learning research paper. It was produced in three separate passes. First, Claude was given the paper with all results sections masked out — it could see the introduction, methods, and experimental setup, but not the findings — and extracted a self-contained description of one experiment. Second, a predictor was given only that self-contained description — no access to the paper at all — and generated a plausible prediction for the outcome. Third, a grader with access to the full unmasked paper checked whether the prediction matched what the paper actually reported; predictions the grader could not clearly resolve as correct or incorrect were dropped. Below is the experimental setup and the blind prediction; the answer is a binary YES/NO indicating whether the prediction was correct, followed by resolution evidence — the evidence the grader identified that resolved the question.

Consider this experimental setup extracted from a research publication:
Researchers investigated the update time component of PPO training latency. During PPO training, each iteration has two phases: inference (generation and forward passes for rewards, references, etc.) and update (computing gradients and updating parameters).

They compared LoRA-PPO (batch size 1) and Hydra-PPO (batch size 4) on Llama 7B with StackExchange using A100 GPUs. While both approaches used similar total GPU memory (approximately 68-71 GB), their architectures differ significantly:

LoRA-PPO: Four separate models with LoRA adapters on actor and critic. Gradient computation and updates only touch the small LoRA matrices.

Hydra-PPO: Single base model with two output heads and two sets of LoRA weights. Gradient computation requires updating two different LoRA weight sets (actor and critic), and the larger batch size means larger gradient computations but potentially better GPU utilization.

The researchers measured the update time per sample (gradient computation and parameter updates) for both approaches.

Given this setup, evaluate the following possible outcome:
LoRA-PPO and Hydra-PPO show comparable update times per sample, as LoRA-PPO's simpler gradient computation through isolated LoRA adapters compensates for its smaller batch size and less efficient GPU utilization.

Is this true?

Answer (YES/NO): YES